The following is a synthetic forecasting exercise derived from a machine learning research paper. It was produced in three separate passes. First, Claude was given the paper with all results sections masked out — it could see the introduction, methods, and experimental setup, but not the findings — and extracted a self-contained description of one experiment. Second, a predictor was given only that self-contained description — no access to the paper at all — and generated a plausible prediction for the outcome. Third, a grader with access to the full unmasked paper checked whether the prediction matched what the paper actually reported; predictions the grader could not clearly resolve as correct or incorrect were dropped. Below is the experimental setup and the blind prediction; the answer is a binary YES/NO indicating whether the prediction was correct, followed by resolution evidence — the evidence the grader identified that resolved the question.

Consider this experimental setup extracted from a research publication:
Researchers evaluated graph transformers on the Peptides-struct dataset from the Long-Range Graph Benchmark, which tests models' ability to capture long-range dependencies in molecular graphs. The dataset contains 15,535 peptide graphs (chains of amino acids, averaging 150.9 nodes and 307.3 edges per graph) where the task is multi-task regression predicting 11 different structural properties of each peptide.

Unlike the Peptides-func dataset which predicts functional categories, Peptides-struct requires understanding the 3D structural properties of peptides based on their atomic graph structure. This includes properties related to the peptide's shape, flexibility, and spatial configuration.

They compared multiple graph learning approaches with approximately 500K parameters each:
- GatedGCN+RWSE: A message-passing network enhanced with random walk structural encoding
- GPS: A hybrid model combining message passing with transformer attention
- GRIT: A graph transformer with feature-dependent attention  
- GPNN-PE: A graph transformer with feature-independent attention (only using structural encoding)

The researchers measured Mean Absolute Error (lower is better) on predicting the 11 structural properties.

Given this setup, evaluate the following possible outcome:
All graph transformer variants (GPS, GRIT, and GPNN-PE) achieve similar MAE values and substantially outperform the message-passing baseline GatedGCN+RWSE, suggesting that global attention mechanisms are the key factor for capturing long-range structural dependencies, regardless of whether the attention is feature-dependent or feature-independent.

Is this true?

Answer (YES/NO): YES